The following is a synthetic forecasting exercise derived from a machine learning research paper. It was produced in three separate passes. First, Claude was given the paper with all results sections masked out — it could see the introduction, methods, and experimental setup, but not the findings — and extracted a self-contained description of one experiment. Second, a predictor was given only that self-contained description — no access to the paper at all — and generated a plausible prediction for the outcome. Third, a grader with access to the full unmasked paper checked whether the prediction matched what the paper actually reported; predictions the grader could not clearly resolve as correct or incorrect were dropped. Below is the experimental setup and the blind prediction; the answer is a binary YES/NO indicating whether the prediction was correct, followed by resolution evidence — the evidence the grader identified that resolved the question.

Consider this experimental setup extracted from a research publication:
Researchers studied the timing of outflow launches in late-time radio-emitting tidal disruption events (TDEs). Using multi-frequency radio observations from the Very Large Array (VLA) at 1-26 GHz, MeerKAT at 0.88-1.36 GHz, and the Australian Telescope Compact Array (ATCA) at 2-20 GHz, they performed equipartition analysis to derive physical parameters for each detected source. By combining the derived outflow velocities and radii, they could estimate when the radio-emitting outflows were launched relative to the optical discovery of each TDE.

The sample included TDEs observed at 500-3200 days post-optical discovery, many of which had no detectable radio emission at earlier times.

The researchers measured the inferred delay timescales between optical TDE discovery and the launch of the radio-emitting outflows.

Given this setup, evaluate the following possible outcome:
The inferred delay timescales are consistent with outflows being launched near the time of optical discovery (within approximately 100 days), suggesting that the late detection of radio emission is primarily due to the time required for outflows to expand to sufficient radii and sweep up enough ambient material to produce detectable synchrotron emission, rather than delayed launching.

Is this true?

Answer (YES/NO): NO